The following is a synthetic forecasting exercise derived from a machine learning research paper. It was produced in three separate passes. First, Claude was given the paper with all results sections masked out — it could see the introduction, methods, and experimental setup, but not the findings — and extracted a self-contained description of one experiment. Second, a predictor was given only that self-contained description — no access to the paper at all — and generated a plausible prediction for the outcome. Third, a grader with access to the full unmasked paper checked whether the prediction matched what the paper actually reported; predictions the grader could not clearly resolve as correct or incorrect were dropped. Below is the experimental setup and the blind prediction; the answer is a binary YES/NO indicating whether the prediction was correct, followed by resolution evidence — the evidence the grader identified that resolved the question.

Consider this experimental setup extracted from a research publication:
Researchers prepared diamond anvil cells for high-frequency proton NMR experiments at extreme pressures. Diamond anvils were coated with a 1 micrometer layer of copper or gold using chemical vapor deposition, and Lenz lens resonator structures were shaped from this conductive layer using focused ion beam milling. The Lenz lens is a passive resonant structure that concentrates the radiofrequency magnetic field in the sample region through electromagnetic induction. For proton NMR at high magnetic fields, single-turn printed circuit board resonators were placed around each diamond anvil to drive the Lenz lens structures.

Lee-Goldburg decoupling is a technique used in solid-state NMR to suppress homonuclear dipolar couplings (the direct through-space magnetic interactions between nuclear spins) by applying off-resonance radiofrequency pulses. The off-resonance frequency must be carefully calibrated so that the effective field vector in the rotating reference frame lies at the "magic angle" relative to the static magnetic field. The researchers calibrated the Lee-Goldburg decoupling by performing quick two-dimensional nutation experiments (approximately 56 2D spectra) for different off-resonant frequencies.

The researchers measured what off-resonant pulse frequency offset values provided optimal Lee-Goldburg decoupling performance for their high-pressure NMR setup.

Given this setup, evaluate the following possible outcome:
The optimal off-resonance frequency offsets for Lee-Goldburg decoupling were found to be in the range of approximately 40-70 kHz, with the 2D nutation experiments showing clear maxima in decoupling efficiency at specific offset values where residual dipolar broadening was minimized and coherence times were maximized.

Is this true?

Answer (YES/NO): NO